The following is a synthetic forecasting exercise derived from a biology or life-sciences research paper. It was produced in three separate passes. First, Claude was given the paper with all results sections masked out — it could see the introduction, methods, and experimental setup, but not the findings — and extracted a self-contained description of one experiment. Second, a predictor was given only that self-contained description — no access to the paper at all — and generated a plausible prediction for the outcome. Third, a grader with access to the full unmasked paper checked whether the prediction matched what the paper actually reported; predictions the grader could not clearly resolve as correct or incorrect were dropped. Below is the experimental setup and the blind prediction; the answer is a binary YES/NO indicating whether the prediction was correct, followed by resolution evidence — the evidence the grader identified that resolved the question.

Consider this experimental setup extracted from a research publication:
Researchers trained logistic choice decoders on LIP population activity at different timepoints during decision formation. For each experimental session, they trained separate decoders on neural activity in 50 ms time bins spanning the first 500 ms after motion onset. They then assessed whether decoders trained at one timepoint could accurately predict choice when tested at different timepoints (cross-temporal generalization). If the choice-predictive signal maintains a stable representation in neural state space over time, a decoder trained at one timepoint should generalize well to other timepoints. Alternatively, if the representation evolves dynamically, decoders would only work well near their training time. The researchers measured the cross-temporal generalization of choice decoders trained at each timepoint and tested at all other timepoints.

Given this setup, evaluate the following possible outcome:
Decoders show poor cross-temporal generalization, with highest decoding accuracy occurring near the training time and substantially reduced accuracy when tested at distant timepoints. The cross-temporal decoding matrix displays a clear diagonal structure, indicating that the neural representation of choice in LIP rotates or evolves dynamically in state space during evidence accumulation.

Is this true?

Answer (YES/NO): NO